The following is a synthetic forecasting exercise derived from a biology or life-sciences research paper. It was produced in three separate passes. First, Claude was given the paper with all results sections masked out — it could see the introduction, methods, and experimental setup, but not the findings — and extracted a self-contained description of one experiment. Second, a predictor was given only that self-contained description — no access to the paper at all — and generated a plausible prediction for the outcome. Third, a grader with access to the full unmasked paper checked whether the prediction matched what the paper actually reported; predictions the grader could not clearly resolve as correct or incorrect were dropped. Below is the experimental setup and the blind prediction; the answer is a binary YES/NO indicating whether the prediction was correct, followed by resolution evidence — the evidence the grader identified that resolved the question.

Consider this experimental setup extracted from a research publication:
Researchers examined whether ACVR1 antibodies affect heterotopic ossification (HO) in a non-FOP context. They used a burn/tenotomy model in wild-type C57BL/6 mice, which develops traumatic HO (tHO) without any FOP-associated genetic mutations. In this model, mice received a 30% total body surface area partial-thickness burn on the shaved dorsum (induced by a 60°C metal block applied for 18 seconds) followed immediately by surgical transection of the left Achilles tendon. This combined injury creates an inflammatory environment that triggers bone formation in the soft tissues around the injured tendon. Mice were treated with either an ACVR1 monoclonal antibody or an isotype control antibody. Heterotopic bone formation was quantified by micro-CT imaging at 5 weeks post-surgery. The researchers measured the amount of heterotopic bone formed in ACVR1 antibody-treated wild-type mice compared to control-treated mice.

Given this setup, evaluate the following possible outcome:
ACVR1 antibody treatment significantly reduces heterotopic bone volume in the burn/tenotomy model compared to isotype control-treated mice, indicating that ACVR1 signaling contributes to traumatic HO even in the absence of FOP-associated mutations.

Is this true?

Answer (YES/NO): YES